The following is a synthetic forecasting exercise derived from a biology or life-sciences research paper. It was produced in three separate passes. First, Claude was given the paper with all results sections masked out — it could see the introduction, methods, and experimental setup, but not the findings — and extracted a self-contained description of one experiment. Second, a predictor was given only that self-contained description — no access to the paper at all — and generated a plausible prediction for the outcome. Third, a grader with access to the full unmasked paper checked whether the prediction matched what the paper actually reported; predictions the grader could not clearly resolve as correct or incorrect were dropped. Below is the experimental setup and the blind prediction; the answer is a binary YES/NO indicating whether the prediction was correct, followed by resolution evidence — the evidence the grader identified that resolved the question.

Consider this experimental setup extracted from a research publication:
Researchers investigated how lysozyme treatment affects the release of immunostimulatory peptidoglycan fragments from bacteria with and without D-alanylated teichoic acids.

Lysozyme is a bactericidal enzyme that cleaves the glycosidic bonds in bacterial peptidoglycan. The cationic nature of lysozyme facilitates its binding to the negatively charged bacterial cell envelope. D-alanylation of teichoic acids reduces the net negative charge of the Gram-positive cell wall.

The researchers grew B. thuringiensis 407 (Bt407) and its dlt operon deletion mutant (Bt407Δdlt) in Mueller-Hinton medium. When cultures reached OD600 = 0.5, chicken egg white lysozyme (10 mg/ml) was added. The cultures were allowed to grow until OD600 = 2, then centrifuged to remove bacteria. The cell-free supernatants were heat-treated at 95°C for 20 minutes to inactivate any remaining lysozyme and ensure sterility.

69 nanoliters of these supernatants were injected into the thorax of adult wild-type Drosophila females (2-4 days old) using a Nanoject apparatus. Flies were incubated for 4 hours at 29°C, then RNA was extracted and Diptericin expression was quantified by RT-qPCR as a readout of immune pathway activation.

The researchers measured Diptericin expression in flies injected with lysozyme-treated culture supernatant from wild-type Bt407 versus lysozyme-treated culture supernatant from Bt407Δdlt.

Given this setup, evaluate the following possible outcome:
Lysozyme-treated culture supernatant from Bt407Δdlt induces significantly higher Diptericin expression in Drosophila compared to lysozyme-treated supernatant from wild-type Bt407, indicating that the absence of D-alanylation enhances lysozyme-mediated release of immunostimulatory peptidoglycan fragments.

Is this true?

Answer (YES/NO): YES